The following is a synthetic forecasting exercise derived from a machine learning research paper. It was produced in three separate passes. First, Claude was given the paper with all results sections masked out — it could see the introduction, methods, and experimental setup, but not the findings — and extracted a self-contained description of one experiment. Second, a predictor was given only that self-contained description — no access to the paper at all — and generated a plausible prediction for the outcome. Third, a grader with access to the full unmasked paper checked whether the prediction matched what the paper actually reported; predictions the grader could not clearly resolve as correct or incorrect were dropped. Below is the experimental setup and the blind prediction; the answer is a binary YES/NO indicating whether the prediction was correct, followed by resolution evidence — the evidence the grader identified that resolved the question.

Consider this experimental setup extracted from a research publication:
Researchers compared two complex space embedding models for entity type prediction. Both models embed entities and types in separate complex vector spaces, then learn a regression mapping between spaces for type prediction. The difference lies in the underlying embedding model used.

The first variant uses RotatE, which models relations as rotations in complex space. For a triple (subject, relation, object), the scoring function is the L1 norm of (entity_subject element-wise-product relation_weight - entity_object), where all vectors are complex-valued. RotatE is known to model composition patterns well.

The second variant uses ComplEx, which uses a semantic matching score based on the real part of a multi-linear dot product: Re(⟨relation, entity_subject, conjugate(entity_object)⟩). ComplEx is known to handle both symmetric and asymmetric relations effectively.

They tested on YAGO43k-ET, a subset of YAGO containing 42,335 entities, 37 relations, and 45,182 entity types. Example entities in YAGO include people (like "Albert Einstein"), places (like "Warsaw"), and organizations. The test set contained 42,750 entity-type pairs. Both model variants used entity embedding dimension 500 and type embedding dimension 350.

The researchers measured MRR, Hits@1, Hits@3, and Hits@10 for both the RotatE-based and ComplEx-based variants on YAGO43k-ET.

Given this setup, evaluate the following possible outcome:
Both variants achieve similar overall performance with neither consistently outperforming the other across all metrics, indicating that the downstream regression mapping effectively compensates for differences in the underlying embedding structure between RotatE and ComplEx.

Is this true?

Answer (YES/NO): NO